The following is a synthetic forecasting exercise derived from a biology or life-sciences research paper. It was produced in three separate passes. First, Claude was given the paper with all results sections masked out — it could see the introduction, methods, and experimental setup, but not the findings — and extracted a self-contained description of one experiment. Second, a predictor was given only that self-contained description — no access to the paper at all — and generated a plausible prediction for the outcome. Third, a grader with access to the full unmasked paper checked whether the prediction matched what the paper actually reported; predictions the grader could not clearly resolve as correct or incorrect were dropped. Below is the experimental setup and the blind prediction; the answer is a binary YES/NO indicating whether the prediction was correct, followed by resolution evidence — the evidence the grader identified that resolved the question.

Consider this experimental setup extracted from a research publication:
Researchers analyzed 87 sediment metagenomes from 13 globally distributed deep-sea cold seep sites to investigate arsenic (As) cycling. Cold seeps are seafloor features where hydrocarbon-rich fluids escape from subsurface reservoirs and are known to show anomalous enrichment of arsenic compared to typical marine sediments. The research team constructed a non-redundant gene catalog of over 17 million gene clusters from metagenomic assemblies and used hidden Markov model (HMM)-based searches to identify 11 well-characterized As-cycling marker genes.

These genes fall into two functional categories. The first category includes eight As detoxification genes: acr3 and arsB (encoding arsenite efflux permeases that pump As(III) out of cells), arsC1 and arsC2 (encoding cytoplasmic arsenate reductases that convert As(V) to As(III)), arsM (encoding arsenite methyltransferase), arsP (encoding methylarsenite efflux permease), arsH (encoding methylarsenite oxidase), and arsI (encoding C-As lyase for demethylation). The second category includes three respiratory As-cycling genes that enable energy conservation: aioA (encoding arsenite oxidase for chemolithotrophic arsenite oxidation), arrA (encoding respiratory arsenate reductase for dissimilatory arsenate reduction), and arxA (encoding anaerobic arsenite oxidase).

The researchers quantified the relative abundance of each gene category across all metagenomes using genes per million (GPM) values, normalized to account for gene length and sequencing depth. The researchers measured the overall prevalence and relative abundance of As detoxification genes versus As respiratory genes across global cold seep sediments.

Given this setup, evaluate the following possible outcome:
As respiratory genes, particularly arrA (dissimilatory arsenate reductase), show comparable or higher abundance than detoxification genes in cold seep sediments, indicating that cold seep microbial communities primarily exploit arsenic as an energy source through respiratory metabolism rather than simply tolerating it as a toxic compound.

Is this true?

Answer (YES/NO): NO